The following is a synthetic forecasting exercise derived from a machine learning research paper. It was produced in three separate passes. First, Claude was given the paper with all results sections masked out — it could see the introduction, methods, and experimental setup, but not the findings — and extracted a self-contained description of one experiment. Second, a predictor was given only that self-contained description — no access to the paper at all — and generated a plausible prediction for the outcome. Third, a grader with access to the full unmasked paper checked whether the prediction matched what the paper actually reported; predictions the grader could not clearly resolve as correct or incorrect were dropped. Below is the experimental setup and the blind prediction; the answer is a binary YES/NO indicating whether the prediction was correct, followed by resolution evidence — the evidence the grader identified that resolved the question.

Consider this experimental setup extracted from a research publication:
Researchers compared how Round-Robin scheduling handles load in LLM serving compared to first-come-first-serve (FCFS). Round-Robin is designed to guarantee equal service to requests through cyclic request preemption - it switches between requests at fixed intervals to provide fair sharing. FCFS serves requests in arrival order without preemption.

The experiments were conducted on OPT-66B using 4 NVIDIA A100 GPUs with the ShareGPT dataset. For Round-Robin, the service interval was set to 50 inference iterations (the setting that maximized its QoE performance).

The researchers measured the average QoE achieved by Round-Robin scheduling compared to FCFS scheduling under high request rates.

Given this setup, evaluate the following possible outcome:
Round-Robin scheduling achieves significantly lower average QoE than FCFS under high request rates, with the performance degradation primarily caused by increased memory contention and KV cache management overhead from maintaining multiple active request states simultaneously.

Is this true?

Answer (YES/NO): NO